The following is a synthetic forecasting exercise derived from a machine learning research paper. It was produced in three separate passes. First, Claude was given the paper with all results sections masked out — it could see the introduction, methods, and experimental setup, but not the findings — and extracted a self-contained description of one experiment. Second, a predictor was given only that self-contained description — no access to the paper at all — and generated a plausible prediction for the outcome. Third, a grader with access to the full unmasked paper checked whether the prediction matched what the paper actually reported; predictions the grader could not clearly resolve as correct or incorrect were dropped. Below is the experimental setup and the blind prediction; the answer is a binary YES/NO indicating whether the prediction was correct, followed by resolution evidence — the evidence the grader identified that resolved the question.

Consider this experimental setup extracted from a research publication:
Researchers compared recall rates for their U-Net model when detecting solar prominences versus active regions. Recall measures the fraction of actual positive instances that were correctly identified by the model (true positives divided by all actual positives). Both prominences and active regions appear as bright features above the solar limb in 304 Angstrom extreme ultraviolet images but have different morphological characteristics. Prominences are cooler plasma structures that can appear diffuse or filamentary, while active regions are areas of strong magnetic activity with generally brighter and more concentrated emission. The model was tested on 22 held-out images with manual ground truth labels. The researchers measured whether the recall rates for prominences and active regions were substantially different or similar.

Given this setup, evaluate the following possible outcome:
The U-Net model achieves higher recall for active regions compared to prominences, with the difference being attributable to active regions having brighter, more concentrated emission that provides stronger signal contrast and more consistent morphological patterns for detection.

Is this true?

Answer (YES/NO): NO